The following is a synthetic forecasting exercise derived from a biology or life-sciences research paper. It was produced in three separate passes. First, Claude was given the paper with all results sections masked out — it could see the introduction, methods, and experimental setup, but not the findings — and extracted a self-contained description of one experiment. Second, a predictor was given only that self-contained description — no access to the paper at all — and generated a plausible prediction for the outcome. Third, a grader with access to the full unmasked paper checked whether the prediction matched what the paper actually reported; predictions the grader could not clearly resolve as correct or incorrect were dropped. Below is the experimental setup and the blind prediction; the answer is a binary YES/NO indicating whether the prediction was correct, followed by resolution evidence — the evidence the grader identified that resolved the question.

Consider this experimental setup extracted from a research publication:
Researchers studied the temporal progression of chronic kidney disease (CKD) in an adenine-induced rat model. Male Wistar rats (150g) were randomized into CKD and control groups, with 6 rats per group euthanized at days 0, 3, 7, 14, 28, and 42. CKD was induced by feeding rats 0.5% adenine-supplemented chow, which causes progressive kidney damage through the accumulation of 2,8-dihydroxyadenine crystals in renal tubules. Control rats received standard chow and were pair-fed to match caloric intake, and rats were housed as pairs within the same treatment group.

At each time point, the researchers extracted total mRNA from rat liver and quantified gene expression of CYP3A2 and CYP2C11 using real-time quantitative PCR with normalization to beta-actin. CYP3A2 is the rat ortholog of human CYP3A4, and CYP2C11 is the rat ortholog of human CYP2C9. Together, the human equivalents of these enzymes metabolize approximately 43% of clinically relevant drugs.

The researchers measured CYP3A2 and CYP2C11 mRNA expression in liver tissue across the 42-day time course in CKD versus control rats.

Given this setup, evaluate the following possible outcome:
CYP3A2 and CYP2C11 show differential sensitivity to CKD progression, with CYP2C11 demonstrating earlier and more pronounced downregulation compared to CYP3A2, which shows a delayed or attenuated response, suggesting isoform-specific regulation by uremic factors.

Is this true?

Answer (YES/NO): NO